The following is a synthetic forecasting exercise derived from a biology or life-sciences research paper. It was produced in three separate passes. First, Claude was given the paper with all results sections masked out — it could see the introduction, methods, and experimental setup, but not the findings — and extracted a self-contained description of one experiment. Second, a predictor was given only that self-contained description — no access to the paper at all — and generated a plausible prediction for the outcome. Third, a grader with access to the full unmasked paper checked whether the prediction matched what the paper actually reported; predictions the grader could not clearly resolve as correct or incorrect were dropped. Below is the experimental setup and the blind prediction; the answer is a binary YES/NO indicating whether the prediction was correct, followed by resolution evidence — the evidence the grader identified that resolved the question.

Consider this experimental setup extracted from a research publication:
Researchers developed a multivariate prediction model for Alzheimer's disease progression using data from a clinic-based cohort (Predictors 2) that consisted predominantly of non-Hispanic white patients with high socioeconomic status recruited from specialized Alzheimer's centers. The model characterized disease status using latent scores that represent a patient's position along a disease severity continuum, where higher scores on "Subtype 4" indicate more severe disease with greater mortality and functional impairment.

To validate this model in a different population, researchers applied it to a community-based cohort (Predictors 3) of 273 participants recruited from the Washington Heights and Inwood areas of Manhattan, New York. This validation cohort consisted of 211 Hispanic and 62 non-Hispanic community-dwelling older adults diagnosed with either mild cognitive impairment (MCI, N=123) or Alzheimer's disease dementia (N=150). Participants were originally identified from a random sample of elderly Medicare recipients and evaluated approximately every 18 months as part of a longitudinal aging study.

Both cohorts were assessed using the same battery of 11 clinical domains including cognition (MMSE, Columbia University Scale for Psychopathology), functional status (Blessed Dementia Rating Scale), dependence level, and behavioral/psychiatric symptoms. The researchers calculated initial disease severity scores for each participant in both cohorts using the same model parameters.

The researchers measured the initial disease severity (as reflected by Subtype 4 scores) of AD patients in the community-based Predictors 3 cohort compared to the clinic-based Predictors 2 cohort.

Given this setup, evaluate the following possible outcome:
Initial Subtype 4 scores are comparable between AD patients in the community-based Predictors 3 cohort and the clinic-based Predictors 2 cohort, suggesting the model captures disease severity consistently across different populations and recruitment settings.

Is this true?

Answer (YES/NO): NO